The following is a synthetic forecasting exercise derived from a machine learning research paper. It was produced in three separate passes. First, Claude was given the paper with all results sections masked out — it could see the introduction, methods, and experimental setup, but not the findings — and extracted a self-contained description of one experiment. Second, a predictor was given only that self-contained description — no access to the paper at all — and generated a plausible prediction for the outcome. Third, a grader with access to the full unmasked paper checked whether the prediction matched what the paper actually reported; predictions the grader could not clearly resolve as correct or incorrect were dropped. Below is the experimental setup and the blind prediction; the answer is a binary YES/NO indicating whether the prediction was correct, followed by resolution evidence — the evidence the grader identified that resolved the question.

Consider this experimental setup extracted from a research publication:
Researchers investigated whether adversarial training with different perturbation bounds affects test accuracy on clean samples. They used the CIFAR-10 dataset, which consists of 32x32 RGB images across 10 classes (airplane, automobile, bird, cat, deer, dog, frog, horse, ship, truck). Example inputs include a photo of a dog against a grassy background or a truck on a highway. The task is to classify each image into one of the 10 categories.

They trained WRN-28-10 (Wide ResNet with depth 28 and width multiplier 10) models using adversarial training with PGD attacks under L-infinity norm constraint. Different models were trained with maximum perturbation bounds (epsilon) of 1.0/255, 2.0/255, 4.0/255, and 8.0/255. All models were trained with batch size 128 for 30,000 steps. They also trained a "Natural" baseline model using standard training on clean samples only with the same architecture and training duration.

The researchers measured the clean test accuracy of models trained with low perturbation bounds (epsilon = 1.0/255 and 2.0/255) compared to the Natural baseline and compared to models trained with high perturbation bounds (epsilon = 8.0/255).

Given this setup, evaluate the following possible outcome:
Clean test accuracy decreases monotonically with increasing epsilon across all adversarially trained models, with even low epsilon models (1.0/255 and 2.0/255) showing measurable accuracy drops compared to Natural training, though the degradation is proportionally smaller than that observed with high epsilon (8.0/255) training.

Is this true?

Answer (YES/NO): NO